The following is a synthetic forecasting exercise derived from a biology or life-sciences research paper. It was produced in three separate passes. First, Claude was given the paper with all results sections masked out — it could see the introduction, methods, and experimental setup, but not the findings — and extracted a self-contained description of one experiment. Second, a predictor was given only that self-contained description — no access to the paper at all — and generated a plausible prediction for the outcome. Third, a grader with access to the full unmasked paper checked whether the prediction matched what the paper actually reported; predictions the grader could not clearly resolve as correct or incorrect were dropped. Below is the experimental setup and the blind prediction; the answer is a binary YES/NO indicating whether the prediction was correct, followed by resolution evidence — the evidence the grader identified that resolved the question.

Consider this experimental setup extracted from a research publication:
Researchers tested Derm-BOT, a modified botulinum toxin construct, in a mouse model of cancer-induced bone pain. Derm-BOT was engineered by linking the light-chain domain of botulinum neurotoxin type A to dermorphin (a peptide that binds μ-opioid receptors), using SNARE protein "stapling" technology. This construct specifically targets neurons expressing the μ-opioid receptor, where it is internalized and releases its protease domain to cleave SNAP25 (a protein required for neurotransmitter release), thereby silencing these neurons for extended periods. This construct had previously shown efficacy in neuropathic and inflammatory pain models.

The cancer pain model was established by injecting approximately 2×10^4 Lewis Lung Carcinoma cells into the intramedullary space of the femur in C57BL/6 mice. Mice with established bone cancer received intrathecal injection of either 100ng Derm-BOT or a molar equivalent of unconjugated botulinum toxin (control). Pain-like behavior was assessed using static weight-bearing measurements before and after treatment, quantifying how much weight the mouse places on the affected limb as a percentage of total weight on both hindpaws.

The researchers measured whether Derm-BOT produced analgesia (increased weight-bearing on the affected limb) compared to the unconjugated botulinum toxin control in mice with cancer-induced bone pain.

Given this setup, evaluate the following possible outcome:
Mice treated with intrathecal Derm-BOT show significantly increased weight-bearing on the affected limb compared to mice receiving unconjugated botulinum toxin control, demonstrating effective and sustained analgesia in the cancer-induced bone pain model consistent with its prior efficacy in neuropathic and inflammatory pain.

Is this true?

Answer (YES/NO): NO